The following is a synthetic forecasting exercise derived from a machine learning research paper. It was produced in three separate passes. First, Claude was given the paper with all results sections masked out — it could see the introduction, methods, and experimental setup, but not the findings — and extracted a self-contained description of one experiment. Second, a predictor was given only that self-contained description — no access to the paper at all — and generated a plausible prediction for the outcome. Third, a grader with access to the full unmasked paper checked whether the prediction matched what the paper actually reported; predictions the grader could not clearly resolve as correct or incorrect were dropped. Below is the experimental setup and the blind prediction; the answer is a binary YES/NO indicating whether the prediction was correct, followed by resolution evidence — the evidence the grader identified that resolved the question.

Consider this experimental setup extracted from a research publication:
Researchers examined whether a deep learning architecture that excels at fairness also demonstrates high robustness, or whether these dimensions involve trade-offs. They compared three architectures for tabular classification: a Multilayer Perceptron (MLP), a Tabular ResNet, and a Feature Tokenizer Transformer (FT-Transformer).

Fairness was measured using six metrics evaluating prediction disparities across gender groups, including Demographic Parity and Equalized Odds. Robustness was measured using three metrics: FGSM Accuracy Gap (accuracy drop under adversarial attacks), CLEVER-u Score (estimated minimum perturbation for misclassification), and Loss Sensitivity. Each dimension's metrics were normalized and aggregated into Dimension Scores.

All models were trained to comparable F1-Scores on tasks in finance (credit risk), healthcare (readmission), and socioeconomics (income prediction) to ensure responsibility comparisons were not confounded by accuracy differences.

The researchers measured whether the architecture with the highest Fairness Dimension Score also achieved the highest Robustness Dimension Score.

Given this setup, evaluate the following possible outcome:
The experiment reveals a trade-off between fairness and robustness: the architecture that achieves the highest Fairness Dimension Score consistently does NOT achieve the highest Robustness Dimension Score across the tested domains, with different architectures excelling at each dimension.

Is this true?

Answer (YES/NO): NO